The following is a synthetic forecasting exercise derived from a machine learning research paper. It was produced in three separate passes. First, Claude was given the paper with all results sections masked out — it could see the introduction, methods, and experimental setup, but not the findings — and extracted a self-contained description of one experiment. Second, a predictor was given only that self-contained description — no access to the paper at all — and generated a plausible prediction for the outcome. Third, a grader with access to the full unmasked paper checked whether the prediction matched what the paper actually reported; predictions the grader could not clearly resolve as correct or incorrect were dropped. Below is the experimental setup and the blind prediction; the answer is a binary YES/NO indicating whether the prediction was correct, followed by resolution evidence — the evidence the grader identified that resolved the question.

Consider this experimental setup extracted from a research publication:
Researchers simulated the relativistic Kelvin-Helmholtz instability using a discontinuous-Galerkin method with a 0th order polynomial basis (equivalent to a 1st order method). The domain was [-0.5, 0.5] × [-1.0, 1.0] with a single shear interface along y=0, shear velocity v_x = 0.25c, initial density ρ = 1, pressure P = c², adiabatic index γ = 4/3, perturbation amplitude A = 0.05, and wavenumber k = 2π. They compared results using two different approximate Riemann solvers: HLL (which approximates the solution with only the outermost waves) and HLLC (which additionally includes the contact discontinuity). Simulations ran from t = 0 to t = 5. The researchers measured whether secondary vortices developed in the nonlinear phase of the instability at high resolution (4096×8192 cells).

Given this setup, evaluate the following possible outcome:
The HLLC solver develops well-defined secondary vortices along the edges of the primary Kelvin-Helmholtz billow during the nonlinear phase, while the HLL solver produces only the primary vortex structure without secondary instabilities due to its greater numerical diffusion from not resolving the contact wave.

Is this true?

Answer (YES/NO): YES